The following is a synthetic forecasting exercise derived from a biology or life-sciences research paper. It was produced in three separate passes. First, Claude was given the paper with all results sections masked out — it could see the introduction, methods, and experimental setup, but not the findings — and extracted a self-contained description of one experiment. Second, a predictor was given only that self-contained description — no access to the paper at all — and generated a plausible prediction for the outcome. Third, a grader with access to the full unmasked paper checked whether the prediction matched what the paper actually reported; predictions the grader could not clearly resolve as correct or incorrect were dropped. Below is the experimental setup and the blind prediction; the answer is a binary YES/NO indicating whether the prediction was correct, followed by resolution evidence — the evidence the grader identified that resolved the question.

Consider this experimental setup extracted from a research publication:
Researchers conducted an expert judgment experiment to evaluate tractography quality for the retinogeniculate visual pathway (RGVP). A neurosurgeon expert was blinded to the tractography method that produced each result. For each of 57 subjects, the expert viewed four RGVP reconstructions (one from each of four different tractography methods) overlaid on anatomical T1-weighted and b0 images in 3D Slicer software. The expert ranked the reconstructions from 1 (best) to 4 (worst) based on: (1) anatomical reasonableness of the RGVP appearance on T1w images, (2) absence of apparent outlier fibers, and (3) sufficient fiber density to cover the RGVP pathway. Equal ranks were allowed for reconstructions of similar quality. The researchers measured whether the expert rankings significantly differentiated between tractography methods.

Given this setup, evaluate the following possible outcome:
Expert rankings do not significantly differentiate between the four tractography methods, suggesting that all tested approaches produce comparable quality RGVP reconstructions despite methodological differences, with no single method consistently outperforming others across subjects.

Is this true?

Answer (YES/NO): NO